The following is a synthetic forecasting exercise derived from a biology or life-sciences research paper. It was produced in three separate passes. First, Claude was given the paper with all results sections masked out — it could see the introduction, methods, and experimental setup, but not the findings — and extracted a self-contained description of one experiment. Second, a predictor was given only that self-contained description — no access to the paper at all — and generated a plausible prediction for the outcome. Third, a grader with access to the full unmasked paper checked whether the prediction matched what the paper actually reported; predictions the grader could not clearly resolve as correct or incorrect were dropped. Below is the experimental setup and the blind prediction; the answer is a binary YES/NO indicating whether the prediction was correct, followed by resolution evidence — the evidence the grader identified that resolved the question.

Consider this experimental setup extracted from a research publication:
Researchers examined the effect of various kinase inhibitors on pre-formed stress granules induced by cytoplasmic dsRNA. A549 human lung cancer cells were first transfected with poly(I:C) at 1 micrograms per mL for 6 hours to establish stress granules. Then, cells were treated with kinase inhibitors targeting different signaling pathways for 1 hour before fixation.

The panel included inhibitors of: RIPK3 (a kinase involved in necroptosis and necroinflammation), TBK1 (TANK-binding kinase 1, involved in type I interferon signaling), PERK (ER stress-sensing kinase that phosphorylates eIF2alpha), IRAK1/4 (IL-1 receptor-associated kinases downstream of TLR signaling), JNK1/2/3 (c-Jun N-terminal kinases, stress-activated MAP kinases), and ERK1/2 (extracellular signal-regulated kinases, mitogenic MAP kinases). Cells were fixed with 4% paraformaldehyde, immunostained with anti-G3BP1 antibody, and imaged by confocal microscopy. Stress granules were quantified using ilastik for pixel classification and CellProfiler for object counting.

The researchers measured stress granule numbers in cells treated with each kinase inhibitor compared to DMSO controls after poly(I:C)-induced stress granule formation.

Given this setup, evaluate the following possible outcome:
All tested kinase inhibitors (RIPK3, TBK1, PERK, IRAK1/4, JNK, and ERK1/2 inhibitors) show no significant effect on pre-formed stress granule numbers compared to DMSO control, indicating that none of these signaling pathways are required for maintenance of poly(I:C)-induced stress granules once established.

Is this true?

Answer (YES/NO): NO